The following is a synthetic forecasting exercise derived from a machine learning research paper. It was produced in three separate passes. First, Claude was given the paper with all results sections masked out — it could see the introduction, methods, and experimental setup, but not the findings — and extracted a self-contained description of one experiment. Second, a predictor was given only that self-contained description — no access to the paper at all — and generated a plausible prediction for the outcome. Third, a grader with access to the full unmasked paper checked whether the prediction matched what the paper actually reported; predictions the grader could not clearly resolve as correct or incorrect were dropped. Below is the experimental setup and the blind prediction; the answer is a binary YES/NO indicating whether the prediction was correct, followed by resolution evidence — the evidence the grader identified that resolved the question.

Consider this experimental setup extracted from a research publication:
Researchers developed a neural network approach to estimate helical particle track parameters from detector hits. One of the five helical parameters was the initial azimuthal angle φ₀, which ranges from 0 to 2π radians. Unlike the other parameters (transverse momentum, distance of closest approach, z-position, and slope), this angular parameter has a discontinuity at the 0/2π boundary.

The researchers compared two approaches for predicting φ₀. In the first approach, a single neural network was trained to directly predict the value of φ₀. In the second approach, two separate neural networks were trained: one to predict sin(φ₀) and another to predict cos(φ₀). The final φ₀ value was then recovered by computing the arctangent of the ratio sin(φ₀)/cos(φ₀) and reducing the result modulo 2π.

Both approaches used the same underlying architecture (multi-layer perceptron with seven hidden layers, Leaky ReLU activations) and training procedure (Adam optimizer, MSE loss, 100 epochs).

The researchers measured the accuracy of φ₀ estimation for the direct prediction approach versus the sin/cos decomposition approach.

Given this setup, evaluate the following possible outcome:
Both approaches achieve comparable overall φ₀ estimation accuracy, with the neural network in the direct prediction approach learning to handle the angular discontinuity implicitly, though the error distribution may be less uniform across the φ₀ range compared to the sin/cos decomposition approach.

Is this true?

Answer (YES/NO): NO